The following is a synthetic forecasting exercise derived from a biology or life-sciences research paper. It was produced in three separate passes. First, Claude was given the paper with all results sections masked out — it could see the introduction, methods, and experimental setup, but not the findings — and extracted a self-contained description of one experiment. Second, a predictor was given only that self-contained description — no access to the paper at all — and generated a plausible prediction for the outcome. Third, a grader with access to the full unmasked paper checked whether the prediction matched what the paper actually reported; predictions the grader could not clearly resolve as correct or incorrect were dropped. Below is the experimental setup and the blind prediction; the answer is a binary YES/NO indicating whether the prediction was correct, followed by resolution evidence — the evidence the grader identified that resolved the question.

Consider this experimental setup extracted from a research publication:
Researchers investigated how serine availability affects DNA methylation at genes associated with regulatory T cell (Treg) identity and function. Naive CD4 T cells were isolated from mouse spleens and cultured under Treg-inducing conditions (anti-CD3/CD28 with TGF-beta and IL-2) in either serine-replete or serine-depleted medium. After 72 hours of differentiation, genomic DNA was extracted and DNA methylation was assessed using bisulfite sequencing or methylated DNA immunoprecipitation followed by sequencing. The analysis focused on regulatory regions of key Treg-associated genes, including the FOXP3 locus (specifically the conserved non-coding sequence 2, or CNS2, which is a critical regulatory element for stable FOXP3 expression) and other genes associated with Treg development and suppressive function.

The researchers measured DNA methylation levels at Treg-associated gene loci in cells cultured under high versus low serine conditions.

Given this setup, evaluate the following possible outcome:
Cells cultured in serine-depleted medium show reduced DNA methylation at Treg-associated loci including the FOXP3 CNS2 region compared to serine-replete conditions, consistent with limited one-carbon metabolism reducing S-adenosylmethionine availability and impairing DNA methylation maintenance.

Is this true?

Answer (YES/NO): YES